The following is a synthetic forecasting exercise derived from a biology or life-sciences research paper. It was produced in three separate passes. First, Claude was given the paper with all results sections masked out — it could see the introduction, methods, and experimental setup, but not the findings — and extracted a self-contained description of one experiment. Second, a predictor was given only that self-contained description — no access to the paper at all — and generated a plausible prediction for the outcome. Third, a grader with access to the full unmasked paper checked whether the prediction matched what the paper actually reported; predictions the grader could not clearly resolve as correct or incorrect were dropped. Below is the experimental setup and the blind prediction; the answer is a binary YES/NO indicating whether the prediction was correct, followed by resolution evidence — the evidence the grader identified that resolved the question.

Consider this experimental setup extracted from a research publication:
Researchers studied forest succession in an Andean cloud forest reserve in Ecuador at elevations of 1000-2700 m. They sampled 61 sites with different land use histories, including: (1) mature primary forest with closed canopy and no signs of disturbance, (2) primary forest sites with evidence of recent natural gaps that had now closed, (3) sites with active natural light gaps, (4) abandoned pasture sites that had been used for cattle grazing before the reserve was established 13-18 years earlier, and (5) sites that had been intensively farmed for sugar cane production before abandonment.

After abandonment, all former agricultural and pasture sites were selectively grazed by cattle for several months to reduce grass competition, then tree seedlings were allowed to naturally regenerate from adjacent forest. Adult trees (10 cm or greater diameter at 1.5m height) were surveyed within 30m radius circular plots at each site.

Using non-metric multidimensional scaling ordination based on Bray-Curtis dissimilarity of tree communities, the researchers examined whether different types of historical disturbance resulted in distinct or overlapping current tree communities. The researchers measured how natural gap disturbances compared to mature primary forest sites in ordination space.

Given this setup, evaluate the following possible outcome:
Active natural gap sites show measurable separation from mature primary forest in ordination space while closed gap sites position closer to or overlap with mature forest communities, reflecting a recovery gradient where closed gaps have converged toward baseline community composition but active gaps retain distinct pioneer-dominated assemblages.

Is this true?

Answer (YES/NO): NO